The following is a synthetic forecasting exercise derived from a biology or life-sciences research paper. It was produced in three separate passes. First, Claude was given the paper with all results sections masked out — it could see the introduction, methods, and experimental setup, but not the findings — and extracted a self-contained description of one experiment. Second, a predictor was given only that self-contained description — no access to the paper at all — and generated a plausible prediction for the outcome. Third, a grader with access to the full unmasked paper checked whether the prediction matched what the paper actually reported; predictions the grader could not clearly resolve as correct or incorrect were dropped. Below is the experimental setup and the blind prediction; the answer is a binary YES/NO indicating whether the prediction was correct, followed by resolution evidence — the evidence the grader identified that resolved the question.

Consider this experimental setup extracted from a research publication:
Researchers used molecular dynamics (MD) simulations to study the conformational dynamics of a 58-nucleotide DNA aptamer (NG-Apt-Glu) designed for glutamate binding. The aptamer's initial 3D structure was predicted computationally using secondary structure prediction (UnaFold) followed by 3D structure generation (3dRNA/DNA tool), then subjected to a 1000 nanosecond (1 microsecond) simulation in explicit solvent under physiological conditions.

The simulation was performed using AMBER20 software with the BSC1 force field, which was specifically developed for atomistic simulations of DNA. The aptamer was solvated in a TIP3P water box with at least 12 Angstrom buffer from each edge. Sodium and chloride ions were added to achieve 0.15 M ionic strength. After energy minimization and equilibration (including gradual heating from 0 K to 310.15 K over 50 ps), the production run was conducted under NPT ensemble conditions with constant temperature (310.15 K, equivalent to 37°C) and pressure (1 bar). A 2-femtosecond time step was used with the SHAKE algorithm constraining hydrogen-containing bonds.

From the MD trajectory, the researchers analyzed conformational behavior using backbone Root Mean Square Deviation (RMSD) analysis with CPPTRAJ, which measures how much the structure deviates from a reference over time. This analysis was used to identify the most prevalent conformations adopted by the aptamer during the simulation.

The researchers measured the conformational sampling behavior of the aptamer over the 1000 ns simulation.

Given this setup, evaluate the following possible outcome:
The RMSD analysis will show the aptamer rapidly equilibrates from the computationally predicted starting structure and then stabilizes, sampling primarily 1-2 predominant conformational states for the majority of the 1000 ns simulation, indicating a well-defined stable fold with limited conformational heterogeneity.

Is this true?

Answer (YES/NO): YES